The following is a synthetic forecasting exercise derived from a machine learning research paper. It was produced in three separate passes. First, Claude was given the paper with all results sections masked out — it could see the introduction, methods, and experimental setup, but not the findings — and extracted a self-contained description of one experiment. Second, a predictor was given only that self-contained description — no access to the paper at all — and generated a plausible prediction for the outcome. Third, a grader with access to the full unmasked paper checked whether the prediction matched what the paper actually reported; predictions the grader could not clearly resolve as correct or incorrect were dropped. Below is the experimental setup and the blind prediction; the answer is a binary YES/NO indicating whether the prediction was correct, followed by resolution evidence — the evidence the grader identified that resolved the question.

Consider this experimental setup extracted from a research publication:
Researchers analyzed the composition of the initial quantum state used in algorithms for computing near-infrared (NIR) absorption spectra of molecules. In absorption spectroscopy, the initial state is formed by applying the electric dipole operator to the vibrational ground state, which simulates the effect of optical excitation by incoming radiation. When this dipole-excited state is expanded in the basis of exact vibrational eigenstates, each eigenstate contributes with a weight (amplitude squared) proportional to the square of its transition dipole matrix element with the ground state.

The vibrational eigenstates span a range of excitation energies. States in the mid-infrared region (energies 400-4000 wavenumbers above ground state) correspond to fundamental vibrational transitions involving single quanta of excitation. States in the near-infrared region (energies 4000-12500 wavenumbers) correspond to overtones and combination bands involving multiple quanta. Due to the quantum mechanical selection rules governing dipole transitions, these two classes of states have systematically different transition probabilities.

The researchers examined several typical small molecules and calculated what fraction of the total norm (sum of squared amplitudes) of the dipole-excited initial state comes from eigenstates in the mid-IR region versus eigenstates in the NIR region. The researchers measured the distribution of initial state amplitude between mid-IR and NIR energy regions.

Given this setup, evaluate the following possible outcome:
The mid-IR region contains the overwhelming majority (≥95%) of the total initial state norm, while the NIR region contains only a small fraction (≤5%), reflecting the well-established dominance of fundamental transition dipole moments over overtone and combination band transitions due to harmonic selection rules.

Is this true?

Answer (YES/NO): NO